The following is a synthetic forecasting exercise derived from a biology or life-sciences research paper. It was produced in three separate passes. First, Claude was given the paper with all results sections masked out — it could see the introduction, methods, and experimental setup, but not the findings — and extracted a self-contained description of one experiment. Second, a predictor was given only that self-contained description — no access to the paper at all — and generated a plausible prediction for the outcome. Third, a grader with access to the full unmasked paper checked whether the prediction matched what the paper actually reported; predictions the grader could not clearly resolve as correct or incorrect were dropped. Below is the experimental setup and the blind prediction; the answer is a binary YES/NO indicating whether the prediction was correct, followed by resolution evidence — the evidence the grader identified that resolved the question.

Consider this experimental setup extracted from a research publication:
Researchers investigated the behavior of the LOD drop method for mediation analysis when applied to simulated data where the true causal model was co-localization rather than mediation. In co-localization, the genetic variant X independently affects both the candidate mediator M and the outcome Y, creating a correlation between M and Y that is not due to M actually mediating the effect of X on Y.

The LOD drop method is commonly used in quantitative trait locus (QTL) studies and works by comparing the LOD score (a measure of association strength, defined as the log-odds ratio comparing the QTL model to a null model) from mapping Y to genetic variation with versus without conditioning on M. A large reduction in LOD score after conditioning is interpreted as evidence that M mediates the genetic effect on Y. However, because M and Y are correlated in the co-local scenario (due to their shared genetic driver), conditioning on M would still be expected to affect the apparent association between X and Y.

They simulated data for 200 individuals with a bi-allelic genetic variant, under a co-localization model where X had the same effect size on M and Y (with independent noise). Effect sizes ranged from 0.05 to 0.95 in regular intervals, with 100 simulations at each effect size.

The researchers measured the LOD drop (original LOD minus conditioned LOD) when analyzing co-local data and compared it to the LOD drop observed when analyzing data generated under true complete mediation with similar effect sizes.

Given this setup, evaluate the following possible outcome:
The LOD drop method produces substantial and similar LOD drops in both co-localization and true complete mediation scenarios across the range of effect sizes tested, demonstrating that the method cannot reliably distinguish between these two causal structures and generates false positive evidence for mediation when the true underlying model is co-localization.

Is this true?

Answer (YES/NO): NO